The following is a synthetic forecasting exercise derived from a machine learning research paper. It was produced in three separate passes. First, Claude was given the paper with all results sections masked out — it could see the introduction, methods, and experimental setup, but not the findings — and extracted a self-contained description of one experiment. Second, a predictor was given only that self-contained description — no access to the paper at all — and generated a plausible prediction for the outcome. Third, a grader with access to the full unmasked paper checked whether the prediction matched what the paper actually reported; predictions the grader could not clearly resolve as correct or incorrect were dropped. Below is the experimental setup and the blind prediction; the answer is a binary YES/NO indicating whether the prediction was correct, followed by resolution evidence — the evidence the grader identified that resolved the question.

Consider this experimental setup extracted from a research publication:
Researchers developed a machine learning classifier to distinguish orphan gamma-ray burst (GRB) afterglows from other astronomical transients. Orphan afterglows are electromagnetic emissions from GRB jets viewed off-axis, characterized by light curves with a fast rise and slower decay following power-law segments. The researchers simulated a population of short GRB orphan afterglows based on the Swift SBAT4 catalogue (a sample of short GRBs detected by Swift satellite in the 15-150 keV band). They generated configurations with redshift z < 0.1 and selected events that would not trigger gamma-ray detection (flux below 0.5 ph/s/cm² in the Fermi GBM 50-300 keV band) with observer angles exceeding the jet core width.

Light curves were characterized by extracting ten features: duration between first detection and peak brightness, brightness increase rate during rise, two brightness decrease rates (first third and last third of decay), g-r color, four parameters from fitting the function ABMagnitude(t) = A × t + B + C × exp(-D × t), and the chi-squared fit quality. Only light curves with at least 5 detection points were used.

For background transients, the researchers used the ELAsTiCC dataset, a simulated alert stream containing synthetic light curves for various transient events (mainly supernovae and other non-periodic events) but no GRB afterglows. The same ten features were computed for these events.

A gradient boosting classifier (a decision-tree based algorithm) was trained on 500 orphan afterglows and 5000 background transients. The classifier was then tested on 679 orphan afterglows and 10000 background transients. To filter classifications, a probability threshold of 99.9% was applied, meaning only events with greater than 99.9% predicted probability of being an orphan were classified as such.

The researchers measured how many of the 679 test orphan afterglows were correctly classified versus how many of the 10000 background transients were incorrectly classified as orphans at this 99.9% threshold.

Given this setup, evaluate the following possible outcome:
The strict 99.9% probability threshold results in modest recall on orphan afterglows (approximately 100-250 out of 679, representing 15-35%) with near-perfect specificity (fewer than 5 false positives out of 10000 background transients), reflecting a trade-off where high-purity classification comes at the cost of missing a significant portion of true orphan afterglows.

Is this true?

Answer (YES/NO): NO